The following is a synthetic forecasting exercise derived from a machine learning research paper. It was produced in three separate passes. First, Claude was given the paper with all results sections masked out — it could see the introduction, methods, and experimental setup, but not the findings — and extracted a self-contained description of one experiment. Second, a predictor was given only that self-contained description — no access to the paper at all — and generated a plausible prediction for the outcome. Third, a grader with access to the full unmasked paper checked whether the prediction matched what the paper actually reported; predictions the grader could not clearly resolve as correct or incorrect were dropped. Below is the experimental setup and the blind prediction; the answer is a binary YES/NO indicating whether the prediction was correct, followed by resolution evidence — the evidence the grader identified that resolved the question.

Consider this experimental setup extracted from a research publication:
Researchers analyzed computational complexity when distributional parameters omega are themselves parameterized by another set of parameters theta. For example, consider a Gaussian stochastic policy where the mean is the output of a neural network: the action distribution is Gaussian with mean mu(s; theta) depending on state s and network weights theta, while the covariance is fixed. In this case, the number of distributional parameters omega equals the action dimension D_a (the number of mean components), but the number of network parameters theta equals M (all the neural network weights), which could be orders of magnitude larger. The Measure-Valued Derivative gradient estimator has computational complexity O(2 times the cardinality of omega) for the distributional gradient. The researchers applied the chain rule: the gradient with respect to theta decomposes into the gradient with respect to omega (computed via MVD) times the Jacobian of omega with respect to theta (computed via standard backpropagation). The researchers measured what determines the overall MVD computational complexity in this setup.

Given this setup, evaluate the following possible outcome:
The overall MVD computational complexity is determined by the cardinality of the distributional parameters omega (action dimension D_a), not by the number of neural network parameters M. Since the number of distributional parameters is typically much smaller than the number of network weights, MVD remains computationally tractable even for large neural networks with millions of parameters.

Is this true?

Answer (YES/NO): YES